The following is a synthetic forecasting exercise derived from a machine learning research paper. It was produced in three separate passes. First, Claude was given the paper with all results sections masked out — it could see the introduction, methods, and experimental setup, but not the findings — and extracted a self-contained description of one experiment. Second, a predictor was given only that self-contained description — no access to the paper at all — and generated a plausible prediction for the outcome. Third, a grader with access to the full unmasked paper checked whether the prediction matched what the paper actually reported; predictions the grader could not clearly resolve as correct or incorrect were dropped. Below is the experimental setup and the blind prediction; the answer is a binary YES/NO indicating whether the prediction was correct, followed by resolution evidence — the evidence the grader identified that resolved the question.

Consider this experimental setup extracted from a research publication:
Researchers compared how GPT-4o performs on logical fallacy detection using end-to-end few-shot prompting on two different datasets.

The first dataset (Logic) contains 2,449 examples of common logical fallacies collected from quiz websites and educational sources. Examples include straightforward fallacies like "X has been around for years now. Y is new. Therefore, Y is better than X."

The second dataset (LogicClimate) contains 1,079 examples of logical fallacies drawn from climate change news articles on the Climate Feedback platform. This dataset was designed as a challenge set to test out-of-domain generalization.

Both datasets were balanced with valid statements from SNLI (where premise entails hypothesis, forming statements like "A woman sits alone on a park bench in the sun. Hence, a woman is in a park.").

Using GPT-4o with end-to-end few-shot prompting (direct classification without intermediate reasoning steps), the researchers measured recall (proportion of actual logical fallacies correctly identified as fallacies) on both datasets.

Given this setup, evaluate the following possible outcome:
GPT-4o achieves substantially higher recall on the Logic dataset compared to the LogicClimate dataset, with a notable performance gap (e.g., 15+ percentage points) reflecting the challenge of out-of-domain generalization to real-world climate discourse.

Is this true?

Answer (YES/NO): YES